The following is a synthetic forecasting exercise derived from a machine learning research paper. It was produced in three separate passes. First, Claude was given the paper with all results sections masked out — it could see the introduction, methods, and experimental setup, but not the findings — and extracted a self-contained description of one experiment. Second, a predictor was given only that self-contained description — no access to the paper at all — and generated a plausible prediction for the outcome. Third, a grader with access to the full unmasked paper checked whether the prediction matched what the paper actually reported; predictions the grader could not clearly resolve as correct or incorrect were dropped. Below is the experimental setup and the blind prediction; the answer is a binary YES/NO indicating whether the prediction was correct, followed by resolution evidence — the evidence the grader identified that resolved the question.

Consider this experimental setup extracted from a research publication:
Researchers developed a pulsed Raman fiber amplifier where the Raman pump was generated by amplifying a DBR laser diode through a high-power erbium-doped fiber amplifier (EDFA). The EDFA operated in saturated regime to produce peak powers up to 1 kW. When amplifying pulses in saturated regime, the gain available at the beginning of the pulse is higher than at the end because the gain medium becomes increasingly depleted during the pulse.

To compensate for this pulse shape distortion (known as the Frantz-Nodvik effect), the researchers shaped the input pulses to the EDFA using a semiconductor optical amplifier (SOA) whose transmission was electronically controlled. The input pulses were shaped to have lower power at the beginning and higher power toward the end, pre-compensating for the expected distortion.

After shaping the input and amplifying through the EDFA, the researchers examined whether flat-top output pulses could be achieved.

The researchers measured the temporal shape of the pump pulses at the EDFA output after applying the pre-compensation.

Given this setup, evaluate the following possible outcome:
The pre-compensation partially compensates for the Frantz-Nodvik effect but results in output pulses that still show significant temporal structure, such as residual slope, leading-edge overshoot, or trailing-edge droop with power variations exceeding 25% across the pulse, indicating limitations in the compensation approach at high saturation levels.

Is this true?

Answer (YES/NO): NO